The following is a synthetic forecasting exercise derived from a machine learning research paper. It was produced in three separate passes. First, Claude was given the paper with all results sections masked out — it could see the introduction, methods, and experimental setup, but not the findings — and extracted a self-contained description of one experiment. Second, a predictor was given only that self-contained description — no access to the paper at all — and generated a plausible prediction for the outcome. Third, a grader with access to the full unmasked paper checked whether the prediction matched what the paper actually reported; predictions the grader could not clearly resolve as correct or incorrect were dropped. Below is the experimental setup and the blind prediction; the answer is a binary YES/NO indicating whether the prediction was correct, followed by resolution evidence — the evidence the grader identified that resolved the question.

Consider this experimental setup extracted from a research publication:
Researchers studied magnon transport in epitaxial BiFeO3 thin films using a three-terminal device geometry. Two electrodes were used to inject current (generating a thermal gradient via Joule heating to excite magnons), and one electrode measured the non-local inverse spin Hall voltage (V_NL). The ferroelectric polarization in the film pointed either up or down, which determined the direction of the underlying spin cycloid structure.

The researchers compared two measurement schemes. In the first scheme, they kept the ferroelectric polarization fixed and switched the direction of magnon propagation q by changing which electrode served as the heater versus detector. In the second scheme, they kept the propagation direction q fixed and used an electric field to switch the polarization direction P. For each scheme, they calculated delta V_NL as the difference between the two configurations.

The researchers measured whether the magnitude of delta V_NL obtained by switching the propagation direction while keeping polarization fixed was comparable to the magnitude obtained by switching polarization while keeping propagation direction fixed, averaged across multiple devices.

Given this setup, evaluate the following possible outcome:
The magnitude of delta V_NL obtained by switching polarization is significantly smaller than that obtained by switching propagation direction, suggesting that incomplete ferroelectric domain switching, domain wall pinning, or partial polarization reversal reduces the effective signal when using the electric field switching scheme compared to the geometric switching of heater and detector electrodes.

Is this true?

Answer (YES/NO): NO